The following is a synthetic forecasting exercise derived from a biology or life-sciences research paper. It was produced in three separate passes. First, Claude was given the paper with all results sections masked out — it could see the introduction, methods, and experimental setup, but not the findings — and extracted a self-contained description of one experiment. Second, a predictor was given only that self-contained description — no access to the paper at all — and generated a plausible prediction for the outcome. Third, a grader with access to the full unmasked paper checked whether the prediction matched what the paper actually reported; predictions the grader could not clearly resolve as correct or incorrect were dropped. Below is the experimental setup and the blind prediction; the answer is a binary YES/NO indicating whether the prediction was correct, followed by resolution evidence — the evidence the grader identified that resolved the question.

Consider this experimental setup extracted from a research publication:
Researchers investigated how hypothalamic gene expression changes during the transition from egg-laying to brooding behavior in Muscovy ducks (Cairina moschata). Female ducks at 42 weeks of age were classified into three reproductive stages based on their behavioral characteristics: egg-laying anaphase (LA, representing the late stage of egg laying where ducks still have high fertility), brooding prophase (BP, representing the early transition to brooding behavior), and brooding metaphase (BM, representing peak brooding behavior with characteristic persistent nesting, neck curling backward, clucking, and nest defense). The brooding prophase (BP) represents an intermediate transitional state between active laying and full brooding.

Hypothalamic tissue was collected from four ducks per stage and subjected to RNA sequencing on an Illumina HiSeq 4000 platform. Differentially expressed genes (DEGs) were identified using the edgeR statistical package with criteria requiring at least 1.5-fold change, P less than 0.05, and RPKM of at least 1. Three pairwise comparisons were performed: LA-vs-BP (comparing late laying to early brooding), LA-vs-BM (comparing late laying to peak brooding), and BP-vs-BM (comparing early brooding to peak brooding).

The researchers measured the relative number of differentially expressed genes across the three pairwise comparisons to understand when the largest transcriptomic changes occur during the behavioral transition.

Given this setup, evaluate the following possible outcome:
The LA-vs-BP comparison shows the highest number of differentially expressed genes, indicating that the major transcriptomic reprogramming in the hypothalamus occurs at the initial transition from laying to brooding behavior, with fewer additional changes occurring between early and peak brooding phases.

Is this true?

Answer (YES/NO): NO